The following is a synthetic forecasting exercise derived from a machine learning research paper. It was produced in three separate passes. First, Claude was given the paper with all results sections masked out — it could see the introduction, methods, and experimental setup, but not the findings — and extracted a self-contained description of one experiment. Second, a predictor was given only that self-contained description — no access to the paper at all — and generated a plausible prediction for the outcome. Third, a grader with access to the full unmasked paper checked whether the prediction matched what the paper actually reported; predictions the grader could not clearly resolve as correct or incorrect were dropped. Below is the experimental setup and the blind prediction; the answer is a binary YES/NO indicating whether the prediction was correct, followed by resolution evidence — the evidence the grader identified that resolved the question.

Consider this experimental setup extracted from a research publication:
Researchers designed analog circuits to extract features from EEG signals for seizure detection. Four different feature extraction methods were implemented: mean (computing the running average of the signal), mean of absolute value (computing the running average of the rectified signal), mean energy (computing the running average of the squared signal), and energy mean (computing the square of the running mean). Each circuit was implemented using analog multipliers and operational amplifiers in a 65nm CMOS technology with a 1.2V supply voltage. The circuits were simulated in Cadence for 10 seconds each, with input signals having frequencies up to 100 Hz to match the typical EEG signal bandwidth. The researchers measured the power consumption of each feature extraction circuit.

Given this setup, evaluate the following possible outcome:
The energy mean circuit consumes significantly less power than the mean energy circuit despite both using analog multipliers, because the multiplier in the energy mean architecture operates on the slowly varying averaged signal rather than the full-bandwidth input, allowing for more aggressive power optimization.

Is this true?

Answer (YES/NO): NO